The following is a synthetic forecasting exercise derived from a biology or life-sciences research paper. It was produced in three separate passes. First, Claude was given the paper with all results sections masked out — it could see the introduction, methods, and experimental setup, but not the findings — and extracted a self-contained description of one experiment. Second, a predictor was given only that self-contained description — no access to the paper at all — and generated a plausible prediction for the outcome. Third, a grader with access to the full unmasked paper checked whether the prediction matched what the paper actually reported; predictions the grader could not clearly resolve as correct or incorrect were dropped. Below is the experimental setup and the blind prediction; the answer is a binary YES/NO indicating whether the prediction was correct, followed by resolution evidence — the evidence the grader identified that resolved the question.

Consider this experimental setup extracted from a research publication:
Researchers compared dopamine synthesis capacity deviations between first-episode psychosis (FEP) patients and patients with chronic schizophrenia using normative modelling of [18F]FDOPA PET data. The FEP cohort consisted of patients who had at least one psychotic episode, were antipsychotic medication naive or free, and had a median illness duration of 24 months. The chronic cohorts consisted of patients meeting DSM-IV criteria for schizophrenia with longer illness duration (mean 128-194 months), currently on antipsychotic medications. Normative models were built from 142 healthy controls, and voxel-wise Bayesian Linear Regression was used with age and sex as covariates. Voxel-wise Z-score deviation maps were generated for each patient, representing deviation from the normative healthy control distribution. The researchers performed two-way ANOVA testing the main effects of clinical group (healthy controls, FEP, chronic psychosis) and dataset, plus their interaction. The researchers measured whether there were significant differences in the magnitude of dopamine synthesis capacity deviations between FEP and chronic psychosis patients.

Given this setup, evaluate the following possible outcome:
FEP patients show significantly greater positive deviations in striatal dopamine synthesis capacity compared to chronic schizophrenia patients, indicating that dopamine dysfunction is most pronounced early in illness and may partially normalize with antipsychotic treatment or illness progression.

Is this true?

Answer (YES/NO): NO